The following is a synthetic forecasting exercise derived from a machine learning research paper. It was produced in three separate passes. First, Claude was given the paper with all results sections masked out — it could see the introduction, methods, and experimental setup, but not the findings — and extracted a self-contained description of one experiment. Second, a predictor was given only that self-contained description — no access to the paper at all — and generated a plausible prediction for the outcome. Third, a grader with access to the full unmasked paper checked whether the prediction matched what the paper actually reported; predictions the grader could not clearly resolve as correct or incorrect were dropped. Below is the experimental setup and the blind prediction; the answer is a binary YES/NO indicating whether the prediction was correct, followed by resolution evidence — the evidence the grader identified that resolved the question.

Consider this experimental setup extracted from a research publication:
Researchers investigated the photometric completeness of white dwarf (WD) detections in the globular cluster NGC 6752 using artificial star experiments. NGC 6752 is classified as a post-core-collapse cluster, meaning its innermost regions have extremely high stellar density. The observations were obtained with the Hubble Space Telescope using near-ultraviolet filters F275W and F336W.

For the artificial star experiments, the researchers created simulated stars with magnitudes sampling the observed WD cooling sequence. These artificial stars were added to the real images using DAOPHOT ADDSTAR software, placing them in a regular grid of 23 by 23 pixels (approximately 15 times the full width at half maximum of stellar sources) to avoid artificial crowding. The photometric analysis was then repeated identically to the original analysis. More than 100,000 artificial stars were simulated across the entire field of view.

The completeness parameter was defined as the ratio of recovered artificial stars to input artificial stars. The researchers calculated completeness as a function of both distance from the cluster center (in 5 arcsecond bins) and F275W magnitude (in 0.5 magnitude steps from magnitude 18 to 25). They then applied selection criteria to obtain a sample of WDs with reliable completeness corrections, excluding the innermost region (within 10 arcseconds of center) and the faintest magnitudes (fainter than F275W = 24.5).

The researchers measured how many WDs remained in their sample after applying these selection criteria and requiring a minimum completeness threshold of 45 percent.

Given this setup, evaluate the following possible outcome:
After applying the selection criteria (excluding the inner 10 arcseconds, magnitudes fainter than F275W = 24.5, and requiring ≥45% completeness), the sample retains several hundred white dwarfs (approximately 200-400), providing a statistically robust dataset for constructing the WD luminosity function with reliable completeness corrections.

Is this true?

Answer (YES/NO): NO